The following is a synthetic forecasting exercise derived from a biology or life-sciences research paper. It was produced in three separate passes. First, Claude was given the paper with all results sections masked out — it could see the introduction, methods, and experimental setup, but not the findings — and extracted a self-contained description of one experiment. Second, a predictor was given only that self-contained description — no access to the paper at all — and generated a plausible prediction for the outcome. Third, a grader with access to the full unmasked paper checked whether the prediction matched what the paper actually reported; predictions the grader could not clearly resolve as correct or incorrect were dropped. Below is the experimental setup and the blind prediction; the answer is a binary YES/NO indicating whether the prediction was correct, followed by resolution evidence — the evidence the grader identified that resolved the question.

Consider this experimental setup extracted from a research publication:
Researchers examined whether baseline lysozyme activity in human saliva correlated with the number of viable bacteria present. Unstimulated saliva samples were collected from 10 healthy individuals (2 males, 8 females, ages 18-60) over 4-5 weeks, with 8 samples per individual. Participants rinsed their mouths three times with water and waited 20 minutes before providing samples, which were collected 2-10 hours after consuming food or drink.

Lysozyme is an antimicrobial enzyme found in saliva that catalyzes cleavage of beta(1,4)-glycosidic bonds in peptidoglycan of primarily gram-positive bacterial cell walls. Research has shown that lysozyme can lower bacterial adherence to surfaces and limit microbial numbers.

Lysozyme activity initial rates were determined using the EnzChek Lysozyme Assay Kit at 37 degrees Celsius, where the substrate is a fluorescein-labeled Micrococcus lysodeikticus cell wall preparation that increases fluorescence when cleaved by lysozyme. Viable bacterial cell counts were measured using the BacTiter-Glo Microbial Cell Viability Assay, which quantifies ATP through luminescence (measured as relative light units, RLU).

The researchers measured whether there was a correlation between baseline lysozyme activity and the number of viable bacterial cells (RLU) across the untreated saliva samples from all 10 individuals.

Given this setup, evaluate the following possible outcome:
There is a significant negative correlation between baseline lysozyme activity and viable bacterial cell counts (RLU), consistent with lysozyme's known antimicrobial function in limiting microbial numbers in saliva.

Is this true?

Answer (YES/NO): NO